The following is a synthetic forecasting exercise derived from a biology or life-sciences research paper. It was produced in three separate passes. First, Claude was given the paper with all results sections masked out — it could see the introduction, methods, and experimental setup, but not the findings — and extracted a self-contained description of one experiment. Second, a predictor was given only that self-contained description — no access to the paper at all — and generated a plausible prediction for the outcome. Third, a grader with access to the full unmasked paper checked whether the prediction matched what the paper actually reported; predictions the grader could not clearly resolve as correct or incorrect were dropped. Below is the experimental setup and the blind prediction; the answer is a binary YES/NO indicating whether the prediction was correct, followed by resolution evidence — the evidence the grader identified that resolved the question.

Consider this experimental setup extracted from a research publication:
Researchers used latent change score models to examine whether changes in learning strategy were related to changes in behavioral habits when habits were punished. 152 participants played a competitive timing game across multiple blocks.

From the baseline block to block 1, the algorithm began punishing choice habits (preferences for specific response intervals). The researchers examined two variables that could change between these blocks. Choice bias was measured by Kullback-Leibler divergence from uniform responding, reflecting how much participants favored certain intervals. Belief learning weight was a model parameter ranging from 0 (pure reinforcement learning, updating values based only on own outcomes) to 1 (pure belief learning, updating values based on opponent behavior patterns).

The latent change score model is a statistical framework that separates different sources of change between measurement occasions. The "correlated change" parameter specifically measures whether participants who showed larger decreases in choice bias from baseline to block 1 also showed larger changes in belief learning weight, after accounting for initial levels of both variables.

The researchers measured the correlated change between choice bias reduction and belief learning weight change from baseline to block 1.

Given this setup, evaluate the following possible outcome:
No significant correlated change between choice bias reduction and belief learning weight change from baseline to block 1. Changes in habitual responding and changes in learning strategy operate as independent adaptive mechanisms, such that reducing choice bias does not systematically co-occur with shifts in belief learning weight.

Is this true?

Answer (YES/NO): NO